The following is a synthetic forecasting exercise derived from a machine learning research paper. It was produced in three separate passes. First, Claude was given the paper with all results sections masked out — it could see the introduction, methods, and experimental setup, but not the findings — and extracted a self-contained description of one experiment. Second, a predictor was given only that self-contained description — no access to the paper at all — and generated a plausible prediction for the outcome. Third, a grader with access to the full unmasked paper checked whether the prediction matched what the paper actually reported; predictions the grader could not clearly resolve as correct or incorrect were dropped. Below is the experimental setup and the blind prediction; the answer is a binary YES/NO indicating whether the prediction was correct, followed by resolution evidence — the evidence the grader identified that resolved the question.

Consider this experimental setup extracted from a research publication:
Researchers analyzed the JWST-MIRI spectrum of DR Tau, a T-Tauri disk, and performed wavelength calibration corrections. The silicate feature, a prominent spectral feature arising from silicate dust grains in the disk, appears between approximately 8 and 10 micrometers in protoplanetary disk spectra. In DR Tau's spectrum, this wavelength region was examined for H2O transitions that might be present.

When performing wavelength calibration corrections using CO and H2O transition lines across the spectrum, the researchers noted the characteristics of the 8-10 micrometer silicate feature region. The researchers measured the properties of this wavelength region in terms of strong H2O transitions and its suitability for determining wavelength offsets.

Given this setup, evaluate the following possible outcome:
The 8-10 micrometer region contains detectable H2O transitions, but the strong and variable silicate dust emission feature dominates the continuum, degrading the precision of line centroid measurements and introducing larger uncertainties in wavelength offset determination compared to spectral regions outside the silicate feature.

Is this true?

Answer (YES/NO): NO